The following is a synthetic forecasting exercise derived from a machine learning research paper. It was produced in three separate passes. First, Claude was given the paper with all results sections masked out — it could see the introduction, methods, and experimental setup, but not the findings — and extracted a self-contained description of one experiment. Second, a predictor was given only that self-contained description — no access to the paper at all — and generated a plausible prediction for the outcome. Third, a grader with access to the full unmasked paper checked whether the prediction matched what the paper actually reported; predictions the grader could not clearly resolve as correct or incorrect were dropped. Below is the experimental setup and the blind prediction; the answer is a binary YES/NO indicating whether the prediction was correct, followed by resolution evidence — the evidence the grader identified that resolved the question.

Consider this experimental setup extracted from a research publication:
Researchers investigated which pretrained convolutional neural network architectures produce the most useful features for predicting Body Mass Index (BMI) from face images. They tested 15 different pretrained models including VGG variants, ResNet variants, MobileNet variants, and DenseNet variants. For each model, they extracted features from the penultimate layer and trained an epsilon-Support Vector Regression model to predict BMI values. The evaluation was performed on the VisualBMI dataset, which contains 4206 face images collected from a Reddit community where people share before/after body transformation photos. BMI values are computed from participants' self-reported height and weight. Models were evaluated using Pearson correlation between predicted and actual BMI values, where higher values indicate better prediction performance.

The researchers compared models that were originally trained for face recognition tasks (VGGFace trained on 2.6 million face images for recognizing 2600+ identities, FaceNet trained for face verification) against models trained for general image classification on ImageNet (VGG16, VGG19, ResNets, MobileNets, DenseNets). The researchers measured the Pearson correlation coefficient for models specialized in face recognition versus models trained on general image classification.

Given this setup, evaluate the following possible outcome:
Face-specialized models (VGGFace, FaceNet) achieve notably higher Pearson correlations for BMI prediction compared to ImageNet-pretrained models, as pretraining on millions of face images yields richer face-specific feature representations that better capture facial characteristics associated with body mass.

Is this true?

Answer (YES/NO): YES